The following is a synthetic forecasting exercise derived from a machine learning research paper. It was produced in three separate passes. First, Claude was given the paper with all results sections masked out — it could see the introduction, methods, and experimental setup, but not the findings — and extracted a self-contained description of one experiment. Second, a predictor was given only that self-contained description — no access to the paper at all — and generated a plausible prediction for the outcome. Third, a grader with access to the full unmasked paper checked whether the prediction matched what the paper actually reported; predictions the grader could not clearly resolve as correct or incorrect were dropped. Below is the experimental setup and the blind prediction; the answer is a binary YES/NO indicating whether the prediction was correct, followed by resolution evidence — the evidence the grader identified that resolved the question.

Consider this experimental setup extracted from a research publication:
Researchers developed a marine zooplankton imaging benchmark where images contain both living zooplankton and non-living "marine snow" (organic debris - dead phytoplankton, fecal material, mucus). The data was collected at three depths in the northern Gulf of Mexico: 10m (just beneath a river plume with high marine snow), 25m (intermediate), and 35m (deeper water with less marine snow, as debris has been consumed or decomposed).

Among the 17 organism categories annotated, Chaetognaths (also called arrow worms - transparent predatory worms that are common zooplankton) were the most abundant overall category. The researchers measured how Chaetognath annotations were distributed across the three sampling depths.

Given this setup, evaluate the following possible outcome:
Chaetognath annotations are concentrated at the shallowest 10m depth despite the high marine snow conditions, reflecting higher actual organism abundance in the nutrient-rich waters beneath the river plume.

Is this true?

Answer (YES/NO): NO